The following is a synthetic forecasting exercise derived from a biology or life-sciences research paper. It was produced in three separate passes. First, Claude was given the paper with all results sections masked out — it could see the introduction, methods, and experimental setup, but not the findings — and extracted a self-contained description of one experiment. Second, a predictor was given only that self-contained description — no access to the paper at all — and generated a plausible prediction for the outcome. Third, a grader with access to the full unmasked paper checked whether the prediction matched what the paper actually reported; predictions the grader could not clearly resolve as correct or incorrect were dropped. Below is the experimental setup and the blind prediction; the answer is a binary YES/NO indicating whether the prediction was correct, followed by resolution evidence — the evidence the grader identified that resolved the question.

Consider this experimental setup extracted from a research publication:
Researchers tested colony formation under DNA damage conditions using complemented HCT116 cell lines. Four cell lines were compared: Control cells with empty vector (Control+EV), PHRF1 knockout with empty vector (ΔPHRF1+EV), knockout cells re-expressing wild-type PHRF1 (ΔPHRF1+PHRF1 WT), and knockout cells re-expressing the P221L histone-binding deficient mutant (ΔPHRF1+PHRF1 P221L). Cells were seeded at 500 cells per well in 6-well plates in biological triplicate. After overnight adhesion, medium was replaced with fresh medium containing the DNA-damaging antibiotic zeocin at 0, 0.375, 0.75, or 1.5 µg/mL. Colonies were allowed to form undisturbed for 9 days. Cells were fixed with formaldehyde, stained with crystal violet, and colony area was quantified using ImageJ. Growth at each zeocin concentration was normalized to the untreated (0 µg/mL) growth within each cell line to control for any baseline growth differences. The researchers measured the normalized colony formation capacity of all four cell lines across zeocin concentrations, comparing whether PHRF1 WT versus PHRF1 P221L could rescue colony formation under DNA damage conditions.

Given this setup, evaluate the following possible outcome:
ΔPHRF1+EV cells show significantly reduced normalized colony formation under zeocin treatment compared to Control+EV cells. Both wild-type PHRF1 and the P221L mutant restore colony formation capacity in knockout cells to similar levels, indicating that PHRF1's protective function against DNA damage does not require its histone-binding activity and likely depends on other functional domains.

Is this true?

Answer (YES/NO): NO